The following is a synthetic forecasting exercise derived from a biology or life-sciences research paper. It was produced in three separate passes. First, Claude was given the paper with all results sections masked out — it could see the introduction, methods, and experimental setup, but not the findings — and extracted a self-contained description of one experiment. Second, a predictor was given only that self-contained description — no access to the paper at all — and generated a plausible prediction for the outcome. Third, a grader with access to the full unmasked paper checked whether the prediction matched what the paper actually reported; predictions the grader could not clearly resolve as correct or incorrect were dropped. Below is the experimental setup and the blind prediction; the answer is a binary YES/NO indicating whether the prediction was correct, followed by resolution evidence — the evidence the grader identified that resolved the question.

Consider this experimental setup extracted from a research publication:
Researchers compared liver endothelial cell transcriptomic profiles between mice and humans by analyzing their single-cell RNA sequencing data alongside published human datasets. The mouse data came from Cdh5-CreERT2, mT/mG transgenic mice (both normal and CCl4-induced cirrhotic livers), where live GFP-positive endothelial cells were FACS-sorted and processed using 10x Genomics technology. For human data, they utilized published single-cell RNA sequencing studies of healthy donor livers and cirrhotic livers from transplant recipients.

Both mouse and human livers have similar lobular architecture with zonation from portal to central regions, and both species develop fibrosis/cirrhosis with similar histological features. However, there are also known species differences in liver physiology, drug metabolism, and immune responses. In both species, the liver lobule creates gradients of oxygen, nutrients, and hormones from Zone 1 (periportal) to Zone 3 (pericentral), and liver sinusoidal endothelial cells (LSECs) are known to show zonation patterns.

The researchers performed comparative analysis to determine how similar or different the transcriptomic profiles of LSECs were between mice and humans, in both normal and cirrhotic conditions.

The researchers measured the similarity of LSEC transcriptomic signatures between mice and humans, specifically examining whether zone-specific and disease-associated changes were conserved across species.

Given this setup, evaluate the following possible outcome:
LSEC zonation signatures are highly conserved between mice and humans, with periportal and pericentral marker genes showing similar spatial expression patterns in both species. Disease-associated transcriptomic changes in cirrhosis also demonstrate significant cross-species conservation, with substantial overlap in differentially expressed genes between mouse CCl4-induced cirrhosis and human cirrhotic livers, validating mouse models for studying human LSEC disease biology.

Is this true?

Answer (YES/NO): NO